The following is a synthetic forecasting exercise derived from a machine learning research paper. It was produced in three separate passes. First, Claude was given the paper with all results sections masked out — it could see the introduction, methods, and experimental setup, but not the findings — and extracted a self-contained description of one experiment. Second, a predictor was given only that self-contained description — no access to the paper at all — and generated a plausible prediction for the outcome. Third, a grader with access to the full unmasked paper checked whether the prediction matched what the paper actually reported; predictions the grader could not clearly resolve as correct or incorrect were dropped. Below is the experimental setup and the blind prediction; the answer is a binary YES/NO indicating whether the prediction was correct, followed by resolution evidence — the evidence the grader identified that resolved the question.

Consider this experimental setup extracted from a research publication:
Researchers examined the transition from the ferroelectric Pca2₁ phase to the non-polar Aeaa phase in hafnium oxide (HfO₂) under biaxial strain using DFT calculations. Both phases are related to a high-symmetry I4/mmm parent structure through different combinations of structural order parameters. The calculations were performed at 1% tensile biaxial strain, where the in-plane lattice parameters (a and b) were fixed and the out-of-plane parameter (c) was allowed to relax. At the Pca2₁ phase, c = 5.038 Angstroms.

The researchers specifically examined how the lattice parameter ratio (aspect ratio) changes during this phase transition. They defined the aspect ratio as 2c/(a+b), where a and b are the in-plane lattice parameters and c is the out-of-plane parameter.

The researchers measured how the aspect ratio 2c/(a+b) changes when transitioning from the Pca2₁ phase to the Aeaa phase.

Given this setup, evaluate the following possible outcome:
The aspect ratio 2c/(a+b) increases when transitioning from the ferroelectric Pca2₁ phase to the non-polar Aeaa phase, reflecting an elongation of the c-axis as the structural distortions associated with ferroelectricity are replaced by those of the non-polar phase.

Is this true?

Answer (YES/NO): NO